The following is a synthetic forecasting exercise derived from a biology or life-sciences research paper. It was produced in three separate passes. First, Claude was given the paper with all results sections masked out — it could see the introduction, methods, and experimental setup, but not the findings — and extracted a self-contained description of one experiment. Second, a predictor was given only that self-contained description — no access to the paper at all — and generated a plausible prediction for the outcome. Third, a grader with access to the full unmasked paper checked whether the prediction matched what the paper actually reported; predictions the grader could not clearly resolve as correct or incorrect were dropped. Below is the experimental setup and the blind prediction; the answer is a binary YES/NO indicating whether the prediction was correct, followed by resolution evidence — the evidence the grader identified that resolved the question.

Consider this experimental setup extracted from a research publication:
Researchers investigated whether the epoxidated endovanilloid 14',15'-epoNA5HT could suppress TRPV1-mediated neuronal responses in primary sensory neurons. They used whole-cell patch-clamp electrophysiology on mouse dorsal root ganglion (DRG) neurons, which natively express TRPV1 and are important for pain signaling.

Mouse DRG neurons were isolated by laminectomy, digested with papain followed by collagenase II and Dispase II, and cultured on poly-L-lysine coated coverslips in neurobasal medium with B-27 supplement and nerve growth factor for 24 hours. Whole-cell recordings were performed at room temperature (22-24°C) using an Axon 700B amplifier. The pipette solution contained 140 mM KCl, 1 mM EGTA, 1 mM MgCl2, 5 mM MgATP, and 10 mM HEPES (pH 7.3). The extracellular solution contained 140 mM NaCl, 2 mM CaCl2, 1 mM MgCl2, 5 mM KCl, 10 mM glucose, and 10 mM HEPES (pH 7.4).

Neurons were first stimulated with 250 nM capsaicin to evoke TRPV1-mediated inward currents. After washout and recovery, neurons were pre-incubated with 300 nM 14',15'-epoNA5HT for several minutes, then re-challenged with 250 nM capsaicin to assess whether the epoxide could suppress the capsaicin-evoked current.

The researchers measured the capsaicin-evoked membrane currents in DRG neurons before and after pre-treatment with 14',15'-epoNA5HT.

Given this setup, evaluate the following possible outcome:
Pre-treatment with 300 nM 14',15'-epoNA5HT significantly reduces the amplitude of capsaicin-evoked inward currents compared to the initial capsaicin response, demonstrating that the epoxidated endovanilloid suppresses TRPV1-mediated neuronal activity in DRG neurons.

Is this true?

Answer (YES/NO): YES